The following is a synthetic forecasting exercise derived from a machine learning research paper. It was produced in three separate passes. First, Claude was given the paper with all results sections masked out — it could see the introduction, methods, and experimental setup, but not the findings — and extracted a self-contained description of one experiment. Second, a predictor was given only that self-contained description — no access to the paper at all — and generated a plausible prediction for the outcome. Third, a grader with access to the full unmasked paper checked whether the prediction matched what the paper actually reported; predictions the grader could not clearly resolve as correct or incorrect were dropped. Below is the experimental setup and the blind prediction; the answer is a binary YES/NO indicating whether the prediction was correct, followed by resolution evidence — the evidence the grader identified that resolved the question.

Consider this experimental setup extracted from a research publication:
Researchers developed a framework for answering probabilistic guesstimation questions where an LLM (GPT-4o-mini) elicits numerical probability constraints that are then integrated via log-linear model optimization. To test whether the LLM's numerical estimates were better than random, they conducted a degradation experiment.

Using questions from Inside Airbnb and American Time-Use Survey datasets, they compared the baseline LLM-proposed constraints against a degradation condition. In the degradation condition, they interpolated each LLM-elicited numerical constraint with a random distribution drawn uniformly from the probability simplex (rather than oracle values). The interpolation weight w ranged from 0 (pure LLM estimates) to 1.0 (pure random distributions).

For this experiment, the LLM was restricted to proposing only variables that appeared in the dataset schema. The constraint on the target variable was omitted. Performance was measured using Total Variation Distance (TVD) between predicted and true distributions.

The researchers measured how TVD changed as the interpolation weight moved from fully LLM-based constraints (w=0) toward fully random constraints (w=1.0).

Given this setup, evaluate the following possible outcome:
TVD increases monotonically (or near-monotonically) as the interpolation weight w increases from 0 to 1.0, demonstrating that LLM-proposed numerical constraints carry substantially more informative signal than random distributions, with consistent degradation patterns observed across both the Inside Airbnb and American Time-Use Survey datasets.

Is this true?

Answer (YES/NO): NO